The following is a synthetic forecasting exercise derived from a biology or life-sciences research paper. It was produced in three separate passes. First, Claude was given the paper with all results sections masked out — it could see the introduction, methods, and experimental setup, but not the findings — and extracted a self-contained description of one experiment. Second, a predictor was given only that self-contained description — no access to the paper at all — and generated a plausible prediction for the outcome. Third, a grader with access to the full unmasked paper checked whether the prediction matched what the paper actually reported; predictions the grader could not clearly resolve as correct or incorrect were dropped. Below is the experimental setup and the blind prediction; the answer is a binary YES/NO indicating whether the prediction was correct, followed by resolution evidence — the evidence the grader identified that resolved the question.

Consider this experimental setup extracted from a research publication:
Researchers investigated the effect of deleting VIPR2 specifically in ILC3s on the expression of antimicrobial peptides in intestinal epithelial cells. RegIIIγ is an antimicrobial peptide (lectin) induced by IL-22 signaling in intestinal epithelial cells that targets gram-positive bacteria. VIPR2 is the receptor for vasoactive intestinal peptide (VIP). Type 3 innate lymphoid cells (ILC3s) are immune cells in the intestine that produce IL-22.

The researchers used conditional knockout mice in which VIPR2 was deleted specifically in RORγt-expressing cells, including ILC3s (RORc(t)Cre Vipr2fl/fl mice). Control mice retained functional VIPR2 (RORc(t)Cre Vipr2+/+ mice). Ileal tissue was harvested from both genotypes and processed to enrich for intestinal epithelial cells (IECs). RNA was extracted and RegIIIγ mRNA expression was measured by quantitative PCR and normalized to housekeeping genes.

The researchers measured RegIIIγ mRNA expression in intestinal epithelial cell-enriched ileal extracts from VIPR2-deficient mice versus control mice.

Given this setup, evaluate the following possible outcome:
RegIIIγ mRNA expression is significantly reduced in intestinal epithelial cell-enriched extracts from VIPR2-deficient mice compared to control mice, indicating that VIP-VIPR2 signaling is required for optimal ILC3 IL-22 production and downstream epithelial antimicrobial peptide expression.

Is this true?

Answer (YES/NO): NO